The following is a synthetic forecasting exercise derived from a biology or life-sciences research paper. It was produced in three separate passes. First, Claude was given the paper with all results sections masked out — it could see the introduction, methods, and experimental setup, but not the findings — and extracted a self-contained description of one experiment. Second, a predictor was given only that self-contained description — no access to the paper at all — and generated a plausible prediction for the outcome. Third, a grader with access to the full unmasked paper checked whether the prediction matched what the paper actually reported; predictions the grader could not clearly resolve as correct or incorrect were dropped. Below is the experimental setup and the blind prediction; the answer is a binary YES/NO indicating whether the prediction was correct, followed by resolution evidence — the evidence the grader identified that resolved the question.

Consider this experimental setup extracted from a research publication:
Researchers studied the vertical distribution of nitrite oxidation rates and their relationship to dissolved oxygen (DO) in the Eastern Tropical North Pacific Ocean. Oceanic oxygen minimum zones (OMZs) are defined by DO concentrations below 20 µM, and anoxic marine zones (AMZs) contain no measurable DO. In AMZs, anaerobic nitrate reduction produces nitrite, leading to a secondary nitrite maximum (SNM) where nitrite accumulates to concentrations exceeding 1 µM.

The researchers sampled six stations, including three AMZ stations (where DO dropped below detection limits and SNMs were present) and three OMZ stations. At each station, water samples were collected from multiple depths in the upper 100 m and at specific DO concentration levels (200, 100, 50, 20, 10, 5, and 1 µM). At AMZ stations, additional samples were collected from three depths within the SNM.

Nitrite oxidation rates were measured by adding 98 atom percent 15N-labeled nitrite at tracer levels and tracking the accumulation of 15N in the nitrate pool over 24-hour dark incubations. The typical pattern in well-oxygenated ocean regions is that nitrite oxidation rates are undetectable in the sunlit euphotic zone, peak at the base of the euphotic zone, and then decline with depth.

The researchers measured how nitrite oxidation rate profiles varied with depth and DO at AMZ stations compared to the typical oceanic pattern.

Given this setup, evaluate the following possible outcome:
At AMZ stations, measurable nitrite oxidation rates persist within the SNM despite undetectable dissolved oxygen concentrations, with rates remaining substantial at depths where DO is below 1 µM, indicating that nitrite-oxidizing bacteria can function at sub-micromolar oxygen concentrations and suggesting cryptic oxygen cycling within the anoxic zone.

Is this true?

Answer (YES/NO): YES